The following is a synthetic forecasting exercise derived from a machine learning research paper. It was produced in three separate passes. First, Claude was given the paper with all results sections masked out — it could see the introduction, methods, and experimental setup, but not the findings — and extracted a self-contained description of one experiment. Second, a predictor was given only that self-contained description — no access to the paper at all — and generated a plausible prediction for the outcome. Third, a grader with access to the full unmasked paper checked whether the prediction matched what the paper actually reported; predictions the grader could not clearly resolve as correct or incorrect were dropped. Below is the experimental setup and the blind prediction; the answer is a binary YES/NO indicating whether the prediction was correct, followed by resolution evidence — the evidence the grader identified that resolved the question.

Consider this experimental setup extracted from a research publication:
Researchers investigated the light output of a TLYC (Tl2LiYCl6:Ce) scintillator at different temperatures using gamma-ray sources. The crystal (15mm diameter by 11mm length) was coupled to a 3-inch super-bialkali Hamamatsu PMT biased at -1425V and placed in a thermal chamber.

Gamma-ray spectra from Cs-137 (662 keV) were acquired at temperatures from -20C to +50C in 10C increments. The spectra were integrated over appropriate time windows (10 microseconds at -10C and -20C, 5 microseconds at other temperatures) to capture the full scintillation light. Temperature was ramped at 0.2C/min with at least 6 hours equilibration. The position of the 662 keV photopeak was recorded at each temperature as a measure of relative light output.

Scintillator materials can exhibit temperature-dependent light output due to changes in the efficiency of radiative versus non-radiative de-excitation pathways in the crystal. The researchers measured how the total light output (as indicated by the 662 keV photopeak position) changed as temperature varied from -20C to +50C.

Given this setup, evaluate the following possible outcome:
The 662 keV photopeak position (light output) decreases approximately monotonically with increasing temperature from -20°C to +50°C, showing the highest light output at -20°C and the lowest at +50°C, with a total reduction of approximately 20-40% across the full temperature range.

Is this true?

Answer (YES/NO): YES